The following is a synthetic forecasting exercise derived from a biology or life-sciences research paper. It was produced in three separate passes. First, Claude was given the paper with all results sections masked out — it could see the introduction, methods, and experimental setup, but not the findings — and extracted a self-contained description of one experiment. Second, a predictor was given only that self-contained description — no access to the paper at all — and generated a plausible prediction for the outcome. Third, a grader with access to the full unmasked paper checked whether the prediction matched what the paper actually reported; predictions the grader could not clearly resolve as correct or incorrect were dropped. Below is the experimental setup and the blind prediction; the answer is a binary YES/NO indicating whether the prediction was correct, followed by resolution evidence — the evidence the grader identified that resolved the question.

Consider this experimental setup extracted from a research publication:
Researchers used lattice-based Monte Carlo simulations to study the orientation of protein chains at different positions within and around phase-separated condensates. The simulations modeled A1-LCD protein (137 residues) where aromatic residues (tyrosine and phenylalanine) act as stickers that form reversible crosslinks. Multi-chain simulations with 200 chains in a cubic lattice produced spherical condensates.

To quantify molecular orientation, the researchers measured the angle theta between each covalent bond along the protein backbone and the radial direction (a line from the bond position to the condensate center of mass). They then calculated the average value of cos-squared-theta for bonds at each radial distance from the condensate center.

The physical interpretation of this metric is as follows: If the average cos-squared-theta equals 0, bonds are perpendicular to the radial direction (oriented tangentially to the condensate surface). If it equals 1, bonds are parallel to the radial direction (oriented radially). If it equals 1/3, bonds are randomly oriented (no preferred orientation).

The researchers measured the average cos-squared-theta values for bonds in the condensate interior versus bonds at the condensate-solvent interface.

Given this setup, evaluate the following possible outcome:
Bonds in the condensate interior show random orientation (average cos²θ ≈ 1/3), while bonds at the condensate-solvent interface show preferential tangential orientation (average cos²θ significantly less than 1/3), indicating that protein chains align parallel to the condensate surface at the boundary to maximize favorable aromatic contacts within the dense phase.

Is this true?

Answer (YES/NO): NO